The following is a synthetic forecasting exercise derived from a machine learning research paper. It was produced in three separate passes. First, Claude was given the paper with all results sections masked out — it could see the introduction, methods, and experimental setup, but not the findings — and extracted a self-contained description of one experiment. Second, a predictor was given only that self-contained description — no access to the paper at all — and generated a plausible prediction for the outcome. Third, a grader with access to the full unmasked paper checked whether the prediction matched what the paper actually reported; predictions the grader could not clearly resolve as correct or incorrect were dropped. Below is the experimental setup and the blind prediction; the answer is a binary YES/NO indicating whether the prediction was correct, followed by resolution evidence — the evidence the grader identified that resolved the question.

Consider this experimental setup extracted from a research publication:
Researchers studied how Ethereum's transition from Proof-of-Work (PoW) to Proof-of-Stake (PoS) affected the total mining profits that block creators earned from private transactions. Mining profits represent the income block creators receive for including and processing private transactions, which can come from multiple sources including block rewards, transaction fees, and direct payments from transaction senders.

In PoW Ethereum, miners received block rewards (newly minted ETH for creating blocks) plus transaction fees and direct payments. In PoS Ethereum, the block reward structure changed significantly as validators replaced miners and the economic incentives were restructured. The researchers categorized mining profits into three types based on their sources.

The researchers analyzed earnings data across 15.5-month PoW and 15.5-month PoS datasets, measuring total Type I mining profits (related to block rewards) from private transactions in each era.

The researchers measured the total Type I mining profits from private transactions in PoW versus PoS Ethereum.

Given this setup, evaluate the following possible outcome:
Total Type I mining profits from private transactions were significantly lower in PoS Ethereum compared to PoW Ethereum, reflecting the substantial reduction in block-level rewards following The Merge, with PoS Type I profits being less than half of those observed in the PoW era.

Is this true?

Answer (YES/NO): YES